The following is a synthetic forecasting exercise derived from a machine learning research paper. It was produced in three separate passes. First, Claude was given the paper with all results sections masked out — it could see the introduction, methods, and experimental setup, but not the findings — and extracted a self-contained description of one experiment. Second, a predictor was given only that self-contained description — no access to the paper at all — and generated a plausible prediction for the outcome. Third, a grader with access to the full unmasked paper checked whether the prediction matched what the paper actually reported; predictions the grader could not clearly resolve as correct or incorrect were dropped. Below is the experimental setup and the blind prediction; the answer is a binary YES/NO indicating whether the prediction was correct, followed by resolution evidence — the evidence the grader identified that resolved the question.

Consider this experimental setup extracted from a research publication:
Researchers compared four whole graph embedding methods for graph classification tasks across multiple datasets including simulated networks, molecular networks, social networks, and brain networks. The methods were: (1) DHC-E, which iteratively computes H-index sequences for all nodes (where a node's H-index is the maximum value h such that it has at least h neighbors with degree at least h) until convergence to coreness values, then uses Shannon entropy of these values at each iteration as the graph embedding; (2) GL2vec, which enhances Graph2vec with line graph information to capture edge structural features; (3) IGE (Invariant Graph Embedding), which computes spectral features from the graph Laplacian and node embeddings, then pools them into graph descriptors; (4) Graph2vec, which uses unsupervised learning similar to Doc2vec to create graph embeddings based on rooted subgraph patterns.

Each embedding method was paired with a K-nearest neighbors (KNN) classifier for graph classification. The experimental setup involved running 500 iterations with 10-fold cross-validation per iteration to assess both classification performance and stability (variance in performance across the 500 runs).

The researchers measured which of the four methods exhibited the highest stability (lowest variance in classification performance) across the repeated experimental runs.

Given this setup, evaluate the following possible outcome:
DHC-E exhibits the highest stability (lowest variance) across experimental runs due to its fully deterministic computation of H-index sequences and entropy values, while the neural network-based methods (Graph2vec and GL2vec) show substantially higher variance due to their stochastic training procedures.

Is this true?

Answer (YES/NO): NO